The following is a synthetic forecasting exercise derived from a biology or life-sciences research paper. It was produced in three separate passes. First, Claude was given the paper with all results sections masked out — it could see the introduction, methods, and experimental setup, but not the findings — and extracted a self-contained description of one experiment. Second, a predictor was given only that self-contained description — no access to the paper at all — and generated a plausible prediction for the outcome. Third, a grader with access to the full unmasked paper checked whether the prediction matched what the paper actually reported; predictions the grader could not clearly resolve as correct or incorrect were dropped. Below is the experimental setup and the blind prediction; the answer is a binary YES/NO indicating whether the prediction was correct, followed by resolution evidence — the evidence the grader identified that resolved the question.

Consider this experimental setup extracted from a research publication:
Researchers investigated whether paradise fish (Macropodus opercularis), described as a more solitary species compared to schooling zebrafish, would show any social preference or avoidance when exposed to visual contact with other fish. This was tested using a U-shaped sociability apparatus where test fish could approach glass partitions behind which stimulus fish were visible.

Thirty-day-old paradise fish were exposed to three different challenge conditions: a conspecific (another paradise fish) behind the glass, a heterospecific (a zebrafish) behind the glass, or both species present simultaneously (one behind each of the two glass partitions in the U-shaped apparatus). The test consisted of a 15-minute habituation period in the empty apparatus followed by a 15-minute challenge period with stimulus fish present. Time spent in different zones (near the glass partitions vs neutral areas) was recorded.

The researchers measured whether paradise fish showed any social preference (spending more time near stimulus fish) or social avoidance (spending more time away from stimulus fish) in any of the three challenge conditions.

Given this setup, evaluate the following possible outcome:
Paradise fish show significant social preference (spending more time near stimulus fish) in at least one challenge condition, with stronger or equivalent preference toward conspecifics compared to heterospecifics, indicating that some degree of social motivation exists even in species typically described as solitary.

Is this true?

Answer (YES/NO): NO